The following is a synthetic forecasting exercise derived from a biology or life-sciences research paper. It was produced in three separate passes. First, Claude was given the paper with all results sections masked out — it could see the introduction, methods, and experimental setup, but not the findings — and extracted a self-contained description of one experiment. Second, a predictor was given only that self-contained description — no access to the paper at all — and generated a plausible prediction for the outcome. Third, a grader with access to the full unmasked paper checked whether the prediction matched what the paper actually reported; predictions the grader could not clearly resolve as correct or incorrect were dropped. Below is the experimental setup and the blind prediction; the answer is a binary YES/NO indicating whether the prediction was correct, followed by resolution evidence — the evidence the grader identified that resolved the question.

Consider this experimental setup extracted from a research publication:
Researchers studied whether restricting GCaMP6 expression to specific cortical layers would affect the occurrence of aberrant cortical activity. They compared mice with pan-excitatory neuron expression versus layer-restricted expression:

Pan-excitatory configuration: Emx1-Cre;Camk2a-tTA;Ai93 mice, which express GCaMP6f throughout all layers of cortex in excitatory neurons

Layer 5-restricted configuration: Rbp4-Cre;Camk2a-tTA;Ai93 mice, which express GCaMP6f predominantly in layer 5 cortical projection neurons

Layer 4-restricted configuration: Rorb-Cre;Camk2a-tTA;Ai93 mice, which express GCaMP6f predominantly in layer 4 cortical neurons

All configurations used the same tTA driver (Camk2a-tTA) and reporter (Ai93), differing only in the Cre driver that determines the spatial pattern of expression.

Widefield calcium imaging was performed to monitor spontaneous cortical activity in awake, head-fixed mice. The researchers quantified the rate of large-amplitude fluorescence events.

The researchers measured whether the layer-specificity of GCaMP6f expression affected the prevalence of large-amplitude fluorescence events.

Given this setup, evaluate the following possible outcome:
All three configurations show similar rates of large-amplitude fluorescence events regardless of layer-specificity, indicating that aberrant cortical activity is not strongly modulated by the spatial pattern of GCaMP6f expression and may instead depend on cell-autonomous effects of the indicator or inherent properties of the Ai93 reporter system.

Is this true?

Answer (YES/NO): NO